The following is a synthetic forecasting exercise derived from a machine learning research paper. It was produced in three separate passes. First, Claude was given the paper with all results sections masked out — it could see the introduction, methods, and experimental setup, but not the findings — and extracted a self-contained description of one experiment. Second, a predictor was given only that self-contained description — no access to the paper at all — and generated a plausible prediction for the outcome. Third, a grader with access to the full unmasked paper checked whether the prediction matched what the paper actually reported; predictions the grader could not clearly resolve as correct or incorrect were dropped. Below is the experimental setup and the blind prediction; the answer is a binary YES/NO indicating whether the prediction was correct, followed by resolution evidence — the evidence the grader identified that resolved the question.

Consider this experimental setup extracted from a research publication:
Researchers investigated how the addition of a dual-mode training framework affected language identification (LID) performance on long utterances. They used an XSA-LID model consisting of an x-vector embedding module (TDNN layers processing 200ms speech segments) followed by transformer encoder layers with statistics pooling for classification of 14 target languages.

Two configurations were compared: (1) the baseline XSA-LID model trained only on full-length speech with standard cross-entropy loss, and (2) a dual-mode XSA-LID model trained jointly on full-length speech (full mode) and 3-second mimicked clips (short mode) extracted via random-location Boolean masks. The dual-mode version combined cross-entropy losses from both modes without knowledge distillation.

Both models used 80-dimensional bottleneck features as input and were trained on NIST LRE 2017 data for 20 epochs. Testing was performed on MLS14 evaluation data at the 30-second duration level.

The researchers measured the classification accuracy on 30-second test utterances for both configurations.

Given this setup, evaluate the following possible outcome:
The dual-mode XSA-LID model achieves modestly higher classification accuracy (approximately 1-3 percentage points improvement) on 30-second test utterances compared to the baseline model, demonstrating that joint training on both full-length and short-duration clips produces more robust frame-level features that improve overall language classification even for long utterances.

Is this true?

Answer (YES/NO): YES